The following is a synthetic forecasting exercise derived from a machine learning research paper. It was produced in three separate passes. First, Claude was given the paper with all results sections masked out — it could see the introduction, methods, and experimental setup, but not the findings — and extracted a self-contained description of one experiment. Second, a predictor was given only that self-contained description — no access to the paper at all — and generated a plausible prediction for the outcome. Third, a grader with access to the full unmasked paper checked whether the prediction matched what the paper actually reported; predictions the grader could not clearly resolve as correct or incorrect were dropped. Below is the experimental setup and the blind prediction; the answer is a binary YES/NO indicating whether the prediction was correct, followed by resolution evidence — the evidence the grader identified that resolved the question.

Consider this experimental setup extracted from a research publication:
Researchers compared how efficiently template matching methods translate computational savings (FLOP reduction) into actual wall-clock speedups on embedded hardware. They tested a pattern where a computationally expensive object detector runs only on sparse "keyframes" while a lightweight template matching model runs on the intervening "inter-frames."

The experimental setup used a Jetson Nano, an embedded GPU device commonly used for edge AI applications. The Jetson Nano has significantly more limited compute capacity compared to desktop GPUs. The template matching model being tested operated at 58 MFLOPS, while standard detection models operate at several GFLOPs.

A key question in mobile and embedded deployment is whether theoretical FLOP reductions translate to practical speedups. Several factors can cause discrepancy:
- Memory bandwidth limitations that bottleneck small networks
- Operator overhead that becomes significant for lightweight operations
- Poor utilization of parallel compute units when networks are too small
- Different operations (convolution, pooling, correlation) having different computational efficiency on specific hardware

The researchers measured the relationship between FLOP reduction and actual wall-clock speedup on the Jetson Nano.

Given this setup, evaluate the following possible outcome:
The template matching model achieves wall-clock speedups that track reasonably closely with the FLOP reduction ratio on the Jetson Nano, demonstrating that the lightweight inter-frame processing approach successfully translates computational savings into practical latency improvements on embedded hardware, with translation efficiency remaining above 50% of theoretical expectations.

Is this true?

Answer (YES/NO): YES